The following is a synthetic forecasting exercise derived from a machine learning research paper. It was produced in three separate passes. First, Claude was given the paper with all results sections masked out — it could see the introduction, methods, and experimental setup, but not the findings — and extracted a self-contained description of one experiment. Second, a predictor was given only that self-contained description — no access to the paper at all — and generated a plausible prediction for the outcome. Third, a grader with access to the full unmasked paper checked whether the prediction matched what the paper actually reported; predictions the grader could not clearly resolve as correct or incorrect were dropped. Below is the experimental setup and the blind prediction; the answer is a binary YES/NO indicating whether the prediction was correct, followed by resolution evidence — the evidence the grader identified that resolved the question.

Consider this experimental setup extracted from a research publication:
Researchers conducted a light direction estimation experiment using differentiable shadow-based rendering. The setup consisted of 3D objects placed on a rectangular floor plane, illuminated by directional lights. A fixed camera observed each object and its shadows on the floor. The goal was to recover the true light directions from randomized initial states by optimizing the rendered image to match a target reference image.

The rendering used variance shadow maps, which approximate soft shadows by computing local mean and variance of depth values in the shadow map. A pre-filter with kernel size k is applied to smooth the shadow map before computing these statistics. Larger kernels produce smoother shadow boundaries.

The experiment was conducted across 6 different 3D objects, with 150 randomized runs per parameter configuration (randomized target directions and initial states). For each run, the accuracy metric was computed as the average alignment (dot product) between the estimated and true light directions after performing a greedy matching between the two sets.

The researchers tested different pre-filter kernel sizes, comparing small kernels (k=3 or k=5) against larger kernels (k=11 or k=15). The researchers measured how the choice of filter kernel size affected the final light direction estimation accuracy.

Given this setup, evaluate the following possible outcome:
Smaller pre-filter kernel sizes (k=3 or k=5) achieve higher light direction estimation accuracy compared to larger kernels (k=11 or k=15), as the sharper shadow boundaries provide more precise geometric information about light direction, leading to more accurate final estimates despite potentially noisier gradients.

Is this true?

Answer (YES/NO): NO